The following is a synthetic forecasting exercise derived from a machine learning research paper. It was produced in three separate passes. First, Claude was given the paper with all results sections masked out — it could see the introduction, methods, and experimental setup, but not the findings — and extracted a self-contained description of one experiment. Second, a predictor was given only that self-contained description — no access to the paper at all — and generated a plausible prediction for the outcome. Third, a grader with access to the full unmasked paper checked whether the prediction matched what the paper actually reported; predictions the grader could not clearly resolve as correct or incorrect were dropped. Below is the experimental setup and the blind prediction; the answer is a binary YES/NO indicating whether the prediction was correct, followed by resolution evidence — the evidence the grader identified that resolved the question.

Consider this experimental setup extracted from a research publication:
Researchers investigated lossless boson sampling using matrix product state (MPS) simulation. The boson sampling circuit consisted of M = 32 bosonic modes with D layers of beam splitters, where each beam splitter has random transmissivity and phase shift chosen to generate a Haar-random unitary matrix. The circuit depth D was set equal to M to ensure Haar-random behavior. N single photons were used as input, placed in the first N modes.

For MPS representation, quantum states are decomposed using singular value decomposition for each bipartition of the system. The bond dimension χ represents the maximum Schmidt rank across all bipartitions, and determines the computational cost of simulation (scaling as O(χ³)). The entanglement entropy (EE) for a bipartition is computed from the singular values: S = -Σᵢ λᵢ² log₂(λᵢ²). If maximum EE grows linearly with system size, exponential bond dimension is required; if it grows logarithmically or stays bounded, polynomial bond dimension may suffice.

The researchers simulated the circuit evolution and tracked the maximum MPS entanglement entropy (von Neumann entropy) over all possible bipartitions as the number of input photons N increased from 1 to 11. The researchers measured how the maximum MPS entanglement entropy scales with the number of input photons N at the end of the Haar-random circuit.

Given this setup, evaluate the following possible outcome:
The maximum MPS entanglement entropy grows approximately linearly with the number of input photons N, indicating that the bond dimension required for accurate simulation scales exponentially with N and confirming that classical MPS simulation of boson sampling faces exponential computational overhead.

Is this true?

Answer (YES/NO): YES